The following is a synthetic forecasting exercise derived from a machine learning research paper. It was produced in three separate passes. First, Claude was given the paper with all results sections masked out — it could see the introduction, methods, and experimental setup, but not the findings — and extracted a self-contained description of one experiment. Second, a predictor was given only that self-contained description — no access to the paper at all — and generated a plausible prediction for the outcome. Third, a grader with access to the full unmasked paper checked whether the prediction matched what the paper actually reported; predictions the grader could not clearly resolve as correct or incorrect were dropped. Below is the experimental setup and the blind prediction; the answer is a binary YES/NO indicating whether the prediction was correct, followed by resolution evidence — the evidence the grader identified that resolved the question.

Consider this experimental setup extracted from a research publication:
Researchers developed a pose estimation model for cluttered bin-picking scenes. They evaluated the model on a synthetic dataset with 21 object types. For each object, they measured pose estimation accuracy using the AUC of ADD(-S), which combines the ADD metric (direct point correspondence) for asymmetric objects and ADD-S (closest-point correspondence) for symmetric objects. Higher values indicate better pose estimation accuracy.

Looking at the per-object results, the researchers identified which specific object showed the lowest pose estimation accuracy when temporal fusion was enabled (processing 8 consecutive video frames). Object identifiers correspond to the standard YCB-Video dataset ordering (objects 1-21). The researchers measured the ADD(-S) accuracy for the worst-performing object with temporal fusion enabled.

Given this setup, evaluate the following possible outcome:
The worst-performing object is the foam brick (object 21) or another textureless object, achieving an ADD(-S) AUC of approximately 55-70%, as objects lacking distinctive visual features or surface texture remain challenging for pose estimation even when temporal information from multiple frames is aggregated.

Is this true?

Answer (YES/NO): NO